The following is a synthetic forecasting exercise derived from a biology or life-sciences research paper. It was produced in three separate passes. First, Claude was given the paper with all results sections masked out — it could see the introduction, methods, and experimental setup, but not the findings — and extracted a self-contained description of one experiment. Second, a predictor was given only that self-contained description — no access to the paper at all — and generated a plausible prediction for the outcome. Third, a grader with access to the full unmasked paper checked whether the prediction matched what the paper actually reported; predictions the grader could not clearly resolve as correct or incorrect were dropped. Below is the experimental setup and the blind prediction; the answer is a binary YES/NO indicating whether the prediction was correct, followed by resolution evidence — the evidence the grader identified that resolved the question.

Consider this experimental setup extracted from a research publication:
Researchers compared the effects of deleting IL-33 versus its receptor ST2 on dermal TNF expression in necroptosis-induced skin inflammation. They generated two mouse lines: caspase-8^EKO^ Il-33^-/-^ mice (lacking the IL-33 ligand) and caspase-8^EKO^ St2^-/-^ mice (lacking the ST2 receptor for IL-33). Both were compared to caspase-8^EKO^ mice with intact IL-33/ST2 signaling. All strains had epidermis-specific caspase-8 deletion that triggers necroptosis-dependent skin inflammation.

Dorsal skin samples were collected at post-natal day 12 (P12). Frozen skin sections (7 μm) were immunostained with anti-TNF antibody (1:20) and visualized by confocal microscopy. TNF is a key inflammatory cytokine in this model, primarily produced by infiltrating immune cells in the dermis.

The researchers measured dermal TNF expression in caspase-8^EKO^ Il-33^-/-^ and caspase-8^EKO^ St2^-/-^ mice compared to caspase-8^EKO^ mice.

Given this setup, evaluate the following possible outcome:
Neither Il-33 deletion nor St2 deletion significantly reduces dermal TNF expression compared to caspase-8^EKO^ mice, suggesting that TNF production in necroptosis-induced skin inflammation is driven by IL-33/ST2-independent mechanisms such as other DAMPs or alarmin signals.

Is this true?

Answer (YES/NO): NO